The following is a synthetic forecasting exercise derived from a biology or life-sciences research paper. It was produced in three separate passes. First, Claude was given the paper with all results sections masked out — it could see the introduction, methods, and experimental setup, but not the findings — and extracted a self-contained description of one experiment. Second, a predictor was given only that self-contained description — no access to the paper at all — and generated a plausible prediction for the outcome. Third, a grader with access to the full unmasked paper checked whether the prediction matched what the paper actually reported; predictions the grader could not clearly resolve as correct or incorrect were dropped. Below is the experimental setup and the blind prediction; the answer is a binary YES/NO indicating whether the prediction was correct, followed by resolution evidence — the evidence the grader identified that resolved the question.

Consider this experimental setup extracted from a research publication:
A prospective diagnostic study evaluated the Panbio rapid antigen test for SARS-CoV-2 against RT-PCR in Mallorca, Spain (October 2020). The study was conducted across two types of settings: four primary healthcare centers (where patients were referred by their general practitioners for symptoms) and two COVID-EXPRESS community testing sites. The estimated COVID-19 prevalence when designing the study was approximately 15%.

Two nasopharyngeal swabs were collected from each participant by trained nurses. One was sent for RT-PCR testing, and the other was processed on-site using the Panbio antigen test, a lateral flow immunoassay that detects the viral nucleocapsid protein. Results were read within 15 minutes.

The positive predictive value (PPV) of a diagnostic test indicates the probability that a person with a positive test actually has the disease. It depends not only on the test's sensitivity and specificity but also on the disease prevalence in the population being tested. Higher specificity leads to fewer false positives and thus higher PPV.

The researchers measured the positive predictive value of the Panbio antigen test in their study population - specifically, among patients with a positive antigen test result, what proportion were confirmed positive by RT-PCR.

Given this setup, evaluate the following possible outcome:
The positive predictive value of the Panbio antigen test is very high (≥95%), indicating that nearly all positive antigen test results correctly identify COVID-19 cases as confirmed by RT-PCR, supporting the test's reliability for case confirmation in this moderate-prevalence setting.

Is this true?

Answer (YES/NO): YES